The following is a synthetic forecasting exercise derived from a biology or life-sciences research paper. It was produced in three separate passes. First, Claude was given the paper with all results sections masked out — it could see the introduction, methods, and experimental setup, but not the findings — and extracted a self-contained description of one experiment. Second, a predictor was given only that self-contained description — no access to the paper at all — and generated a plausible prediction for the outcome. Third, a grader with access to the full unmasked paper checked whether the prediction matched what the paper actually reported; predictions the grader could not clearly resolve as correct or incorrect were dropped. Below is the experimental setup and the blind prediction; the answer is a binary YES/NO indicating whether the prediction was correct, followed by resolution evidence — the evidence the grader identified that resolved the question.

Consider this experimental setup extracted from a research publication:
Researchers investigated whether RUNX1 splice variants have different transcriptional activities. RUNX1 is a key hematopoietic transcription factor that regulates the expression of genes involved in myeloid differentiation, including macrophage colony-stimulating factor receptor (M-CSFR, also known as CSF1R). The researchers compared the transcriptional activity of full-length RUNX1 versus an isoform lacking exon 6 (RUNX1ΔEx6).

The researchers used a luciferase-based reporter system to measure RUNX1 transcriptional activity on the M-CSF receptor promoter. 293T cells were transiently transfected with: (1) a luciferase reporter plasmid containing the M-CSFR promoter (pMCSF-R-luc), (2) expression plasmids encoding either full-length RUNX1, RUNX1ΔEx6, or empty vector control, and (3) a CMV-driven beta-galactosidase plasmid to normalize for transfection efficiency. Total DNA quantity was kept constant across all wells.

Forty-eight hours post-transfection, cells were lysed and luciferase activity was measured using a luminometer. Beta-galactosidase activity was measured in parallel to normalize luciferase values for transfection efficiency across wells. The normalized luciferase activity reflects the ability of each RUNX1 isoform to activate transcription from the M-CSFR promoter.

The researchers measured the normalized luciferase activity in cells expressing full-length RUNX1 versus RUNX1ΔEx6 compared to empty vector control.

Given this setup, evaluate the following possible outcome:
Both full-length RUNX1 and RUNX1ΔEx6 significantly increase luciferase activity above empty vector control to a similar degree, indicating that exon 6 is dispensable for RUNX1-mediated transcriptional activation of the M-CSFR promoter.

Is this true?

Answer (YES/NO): NO